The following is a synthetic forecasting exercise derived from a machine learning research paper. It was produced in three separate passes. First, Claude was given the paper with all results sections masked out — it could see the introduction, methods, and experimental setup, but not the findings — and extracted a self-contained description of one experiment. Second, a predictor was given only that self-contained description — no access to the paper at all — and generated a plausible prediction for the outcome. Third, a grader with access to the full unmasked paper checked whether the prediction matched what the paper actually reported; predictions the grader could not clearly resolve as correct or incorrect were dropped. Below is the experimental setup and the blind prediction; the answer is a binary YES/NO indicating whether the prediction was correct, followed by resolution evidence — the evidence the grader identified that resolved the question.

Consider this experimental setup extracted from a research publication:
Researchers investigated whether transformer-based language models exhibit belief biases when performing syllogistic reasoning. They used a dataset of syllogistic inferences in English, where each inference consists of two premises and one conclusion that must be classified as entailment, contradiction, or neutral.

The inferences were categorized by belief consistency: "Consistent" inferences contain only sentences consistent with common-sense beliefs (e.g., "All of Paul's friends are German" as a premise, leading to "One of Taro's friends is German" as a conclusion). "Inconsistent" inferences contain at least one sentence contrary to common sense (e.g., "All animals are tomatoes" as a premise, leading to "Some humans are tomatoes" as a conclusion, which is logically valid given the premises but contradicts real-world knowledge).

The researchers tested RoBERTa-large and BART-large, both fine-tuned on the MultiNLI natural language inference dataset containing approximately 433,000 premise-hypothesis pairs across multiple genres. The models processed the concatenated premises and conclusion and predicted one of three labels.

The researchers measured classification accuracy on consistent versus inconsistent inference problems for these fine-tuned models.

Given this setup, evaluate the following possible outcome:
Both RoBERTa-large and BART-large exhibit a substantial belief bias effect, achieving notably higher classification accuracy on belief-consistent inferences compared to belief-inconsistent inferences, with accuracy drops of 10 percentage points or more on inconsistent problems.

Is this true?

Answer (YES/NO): YES